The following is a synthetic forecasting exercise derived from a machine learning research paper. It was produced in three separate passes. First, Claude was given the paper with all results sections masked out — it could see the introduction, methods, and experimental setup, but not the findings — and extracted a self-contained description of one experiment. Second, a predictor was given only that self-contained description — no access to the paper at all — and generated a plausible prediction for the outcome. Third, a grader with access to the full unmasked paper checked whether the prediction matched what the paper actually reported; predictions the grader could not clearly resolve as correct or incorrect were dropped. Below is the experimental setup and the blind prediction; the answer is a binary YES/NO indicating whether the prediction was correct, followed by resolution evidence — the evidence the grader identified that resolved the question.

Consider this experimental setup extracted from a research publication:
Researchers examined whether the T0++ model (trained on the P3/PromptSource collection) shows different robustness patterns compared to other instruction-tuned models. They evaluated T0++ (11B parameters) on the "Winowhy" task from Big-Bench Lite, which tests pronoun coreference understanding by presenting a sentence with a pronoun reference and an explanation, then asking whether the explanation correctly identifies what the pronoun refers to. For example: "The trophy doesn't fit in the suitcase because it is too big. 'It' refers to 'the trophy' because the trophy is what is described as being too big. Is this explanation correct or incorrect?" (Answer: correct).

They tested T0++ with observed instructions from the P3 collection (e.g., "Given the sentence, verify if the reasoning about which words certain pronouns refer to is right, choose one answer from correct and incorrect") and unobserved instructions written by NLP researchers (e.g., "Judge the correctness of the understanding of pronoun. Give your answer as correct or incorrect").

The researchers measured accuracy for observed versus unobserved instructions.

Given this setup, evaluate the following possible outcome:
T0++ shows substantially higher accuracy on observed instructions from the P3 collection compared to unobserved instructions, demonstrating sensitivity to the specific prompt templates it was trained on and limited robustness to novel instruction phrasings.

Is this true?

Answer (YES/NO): YES